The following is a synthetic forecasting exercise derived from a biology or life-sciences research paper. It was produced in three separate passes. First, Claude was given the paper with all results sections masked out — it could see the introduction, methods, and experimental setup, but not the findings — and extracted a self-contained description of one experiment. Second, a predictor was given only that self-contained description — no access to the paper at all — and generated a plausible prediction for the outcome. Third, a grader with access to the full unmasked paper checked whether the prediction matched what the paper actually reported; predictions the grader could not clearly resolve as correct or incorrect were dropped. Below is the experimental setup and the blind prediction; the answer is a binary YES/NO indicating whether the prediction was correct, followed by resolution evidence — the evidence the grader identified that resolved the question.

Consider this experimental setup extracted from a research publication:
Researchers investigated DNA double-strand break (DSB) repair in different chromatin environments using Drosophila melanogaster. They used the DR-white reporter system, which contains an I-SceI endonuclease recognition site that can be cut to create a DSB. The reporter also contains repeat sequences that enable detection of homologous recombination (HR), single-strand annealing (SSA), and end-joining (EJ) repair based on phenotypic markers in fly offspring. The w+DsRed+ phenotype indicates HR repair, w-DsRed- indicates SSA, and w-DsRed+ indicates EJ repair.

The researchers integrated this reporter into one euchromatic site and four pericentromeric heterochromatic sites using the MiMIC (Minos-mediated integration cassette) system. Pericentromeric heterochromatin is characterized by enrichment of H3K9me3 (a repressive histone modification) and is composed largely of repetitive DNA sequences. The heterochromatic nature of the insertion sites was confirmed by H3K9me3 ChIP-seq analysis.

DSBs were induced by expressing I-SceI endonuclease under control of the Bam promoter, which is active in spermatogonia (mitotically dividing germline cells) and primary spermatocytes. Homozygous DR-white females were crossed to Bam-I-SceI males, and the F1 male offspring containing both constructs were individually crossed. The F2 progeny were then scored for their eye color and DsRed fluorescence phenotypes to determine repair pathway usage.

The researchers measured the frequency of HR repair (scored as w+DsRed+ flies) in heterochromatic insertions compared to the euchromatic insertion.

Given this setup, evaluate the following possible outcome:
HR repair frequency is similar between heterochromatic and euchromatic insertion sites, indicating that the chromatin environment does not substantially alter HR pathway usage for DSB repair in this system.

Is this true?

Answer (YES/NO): NO